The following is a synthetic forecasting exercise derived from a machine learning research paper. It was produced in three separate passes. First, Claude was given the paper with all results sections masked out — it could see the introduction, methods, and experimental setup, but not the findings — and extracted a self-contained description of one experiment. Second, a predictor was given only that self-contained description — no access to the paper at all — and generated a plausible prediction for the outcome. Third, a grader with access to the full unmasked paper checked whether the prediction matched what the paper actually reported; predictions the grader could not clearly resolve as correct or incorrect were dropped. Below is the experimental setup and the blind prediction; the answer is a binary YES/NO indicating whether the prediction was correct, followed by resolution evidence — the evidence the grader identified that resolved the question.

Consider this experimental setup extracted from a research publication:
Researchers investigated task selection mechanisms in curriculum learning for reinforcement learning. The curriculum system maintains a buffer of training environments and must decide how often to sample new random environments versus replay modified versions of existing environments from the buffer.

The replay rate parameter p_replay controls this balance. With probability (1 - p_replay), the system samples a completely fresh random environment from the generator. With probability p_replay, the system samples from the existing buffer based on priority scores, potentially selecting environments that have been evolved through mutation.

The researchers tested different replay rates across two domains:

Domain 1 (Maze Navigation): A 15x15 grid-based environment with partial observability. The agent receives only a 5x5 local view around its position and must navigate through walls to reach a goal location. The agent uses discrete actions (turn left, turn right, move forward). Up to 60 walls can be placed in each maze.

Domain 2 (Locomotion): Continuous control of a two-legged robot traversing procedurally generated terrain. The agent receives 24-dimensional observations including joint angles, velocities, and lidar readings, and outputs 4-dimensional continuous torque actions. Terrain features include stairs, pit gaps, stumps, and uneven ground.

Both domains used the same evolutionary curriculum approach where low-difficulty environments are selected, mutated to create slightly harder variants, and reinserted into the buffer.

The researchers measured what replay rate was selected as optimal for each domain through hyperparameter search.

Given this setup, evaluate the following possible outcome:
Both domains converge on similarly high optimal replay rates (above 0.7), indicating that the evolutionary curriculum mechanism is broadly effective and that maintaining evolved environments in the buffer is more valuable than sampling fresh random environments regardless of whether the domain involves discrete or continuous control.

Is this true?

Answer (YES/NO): YES